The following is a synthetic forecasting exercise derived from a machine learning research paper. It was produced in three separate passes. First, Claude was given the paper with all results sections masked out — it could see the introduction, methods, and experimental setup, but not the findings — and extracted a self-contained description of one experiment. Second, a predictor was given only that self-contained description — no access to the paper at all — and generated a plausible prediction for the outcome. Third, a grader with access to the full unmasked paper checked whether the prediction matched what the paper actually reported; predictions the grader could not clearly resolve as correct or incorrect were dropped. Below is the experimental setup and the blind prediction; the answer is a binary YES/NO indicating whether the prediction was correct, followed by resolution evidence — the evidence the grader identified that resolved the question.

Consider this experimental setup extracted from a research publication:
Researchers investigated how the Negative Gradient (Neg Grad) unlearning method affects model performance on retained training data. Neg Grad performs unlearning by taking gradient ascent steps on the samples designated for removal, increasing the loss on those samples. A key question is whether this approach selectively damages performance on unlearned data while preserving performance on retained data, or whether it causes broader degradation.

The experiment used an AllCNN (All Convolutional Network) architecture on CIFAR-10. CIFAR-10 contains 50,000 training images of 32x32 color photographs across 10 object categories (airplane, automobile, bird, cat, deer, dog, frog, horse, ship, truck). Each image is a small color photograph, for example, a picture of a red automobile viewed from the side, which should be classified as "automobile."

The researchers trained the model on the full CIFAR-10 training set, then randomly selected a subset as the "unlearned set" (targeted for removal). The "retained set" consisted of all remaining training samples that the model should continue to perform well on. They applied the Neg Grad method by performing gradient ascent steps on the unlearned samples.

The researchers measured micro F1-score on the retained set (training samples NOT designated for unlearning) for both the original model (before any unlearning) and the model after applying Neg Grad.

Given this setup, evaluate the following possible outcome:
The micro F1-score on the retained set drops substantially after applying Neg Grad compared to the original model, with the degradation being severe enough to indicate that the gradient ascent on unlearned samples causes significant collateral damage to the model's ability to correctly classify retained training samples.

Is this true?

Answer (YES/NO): YES